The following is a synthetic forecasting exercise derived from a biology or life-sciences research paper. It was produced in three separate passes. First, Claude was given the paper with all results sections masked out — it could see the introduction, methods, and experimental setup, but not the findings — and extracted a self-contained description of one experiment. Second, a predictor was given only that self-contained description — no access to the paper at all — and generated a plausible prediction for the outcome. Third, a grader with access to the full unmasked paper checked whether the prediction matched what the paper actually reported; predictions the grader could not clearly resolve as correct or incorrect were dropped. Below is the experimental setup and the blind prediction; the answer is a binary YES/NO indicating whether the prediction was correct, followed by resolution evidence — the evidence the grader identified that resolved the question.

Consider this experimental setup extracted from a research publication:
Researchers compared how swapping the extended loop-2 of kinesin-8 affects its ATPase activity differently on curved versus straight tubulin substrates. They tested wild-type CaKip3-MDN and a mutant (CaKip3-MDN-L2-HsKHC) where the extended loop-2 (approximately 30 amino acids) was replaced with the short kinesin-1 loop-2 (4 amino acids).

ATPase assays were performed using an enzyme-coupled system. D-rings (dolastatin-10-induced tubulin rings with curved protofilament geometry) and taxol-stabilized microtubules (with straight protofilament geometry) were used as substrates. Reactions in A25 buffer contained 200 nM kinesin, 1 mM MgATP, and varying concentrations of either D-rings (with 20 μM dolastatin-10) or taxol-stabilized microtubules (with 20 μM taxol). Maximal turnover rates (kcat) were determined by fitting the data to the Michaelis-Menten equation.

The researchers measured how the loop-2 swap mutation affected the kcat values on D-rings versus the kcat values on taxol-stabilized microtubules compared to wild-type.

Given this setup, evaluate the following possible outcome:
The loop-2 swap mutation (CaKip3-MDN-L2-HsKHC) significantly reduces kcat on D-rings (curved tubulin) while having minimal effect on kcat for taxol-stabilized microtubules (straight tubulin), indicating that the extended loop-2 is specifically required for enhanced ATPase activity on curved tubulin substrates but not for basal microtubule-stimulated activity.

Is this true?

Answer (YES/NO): NO